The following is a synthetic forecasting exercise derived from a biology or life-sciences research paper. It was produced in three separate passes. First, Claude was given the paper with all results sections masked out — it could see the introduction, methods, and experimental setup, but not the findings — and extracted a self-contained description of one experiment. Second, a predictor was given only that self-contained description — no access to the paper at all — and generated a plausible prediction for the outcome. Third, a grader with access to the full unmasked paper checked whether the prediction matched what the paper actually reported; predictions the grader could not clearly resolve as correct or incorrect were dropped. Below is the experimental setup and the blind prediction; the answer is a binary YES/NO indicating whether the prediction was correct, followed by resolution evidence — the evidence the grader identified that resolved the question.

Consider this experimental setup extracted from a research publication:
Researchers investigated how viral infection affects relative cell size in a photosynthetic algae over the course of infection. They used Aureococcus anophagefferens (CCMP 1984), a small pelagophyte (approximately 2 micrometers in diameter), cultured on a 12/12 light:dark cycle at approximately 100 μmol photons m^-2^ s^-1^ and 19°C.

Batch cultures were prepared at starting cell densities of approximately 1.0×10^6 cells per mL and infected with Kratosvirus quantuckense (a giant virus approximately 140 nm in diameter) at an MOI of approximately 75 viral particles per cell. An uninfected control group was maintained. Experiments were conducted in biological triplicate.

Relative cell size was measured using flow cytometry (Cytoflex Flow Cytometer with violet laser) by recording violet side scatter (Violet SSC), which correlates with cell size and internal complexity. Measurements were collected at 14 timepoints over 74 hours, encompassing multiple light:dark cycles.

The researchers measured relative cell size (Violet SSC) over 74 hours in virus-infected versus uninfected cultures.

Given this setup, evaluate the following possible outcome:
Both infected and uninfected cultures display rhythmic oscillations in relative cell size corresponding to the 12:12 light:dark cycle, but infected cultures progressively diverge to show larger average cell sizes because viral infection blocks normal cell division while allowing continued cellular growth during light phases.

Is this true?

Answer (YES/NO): NO